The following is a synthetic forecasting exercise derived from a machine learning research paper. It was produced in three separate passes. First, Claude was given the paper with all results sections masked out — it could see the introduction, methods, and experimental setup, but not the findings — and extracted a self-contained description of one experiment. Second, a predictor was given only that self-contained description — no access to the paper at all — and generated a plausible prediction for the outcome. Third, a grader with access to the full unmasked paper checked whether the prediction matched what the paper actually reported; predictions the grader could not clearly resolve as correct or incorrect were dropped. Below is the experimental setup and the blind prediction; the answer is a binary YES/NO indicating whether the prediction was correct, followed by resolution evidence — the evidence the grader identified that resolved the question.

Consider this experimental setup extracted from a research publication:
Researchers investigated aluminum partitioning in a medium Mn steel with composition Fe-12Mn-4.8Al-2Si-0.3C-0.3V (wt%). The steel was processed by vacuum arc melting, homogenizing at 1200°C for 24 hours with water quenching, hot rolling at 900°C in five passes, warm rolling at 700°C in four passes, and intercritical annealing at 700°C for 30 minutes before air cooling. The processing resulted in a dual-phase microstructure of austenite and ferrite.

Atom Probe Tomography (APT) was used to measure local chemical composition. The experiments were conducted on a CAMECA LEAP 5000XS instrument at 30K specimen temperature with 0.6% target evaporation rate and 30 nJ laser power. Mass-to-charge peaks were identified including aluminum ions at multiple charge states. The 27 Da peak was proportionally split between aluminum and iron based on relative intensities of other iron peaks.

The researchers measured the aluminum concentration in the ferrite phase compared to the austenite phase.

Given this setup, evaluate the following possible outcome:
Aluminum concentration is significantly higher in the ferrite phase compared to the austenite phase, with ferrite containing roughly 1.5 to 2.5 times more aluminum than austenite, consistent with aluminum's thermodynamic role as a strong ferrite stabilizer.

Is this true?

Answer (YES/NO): YES